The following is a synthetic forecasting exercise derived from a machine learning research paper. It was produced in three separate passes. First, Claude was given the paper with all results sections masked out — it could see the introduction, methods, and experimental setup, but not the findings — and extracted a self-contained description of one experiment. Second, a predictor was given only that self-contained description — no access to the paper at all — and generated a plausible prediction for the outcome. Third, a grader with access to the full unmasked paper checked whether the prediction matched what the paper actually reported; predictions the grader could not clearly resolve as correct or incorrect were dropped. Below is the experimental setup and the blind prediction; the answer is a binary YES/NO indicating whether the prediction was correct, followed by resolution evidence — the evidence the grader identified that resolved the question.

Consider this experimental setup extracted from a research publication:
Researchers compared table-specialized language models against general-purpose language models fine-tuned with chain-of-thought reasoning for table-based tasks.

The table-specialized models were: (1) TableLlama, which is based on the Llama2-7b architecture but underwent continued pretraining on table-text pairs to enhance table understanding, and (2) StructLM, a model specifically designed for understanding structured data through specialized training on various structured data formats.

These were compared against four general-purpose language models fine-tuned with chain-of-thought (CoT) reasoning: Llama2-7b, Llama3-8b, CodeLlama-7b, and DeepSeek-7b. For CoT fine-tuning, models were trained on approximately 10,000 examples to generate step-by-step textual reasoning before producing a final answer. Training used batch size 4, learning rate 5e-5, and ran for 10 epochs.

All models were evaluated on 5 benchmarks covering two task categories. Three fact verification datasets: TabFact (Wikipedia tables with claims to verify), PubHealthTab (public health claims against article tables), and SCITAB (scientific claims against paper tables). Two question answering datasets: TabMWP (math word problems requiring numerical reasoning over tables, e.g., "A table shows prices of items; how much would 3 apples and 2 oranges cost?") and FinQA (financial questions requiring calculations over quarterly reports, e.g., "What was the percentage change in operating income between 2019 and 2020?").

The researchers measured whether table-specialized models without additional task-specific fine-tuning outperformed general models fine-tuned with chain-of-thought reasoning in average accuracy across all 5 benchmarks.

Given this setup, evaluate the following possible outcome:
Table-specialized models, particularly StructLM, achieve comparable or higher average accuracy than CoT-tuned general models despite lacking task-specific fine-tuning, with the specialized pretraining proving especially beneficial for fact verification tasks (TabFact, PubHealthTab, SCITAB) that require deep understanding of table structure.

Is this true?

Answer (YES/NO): YES